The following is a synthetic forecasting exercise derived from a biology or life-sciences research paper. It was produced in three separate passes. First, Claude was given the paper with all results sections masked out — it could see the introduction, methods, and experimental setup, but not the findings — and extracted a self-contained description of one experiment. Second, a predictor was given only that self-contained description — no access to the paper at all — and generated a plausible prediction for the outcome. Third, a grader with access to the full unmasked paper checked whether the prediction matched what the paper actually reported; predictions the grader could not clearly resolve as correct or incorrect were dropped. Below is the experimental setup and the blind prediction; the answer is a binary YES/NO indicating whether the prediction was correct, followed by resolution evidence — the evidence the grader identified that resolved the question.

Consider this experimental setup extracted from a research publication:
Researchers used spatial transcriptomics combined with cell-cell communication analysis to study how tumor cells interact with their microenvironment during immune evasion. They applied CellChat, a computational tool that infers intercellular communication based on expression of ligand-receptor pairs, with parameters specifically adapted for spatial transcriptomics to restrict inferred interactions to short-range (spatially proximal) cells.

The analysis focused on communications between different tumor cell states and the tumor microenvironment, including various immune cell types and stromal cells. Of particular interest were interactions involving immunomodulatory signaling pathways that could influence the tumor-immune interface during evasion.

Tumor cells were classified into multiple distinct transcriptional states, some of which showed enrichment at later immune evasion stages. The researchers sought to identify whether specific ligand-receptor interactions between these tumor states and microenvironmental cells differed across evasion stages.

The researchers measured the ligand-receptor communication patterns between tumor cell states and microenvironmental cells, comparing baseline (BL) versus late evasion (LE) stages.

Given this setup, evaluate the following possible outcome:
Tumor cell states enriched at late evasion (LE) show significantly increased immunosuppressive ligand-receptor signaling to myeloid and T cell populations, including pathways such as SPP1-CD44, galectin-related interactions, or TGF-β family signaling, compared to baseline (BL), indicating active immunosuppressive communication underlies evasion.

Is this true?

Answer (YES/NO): NO